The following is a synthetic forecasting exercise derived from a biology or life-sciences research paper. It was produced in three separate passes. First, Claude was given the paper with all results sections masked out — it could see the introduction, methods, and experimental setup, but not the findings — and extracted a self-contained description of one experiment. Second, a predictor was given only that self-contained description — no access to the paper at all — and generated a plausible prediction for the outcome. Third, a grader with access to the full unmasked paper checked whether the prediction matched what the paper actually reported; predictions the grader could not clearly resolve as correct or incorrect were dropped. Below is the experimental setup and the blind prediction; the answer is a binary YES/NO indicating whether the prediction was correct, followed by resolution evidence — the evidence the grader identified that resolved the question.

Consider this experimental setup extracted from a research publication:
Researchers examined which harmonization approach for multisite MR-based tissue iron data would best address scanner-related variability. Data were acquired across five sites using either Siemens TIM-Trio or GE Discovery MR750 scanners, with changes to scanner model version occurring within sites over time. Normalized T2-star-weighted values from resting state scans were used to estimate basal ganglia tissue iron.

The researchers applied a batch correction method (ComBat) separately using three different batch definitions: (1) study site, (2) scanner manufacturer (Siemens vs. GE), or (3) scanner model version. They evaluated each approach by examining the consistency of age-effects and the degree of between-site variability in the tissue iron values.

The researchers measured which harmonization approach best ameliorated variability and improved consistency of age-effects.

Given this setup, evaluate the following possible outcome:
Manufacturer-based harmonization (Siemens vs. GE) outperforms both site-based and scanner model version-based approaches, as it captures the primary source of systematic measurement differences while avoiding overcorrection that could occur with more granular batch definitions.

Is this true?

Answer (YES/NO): NO